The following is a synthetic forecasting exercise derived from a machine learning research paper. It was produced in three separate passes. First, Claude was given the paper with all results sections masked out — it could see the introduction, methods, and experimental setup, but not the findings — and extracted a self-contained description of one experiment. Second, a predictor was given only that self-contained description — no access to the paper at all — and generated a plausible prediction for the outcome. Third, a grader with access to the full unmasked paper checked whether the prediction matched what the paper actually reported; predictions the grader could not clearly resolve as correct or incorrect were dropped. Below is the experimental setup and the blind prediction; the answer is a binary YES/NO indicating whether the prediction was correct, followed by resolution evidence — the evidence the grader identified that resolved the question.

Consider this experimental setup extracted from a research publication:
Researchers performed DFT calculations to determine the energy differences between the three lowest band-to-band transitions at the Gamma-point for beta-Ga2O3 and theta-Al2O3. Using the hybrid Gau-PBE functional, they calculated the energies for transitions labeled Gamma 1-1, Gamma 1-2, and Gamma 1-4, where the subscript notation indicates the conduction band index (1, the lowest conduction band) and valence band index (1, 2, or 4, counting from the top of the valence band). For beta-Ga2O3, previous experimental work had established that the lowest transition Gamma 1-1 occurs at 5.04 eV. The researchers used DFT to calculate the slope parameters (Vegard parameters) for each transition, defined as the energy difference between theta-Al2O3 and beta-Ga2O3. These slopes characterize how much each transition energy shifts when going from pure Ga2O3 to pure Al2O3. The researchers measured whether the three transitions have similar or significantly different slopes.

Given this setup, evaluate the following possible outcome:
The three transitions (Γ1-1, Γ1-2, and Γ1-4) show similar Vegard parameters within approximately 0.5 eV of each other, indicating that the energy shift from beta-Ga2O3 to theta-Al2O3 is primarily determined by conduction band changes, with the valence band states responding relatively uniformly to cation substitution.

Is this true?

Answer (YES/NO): YES